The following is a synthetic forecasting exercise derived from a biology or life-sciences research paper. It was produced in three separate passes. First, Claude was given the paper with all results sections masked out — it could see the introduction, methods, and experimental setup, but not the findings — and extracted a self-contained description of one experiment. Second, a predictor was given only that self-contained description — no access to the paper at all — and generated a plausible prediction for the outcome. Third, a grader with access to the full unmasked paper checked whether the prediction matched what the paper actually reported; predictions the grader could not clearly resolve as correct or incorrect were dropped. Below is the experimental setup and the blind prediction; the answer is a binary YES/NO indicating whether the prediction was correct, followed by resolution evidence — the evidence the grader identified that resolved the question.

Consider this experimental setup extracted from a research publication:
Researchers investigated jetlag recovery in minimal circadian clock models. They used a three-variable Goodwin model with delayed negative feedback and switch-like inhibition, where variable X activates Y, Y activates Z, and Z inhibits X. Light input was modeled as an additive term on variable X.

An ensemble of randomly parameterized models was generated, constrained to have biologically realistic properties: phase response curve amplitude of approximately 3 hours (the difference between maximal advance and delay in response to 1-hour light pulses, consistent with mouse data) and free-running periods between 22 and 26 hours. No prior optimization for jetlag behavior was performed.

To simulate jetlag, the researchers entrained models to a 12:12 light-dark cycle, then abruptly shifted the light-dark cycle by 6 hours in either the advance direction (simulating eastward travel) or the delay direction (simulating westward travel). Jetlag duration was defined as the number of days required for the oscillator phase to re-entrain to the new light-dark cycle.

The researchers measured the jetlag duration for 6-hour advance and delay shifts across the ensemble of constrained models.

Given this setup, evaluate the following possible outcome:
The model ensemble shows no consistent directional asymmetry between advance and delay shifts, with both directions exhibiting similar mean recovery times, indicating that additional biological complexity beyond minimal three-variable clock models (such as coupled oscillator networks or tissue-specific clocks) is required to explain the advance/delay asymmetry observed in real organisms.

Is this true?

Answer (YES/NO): NO